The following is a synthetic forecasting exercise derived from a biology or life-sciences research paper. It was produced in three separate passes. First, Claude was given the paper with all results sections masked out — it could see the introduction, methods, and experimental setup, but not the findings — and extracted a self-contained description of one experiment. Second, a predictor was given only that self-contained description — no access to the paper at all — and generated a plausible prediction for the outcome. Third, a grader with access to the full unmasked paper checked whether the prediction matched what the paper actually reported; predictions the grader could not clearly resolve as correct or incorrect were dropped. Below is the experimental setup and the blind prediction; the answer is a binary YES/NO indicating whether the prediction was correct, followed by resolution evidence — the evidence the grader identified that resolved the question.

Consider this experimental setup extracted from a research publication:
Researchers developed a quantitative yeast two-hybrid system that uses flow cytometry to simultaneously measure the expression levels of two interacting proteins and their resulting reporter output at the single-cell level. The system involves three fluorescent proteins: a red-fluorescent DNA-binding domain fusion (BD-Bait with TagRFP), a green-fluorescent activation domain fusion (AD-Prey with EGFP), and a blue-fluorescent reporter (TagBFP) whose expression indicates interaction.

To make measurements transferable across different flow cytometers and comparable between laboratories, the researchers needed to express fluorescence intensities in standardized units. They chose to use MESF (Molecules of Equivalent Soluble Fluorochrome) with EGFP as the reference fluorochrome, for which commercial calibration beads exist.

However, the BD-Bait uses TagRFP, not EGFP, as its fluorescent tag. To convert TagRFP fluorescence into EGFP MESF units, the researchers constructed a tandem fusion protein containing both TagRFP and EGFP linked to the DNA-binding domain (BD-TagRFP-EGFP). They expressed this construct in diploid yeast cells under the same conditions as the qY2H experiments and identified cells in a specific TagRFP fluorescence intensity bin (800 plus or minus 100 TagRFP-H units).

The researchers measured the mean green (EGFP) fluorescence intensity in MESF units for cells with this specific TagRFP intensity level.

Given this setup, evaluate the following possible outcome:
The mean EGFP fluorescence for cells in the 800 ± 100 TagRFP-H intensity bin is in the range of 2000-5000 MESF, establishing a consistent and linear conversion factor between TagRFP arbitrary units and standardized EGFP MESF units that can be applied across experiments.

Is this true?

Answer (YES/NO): NO